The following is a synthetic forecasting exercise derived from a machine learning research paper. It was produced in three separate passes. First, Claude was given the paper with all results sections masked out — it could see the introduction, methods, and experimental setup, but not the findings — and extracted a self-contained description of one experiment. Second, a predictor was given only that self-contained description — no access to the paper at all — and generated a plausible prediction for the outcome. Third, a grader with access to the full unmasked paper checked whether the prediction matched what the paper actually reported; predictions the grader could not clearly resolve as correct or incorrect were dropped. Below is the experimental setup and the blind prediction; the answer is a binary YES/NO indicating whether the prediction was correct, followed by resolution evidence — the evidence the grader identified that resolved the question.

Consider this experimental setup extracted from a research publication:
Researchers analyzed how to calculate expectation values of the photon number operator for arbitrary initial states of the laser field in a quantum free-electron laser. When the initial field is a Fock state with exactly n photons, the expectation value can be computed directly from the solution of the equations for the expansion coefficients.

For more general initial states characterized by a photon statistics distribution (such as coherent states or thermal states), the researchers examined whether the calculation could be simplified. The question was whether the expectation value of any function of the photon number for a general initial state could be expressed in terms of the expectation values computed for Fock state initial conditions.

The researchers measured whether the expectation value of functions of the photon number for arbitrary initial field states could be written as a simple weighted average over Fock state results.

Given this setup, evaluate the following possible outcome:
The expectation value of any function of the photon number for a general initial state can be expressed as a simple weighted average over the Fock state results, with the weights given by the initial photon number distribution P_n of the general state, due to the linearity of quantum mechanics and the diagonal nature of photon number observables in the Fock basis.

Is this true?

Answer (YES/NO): YES